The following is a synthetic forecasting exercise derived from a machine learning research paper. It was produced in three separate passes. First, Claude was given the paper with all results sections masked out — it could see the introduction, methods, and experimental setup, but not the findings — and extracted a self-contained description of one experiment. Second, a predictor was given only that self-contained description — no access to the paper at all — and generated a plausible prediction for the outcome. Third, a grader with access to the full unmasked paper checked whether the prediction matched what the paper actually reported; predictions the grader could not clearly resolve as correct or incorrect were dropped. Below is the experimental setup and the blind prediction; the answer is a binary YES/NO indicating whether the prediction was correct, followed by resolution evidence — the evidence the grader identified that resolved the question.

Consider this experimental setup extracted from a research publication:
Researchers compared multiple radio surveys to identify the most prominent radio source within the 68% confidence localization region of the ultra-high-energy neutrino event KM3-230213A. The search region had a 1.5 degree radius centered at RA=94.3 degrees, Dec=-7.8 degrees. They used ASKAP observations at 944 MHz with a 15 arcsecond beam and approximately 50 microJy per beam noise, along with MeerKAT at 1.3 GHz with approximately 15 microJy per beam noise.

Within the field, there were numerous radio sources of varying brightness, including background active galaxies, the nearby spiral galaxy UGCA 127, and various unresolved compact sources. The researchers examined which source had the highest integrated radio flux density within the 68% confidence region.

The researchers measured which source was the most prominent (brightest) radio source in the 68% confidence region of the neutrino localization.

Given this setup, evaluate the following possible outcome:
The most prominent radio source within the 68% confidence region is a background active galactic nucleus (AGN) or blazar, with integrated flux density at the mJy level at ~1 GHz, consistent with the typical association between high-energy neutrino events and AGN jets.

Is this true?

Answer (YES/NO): NO